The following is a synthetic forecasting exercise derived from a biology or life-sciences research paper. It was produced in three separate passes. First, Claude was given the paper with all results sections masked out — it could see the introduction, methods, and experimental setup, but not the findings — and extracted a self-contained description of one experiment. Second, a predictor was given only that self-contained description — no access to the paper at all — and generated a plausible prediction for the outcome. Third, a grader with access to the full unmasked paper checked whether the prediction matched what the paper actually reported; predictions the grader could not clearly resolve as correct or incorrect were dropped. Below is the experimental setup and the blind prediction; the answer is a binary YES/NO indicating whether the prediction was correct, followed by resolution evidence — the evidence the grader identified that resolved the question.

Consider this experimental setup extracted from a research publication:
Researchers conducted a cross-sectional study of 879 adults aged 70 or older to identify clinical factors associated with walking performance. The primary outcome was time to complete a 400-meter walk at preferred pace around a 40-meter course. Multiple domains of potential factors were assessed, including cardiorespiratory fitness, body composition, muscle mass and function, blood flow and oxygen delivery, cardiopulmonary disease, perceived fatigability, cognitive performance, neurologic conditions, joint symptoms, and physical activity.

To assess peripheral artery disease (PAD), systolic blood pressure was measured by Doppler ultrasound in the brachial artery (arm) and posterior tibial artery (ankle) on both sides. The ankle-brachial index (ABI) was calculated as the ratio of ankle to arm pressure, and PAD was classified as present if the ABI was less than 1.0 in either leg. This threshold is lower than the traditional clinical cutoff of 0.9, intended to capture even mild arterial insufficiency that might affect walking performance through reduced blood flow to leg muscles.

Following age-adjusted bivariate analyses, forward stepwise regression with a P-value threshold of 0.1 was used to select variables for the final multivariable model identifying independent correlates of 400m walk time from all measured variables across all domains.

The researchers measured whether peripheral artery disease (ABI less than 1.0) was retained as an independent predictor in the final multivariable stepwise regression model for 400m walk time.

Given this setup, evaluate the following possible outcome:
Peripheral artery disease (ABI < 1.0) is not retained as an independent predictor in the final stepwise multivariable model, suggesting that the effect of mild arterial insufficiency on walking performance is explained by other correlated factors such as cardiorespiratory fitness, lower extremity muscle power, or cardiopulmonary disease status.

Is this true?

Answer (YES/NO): YES